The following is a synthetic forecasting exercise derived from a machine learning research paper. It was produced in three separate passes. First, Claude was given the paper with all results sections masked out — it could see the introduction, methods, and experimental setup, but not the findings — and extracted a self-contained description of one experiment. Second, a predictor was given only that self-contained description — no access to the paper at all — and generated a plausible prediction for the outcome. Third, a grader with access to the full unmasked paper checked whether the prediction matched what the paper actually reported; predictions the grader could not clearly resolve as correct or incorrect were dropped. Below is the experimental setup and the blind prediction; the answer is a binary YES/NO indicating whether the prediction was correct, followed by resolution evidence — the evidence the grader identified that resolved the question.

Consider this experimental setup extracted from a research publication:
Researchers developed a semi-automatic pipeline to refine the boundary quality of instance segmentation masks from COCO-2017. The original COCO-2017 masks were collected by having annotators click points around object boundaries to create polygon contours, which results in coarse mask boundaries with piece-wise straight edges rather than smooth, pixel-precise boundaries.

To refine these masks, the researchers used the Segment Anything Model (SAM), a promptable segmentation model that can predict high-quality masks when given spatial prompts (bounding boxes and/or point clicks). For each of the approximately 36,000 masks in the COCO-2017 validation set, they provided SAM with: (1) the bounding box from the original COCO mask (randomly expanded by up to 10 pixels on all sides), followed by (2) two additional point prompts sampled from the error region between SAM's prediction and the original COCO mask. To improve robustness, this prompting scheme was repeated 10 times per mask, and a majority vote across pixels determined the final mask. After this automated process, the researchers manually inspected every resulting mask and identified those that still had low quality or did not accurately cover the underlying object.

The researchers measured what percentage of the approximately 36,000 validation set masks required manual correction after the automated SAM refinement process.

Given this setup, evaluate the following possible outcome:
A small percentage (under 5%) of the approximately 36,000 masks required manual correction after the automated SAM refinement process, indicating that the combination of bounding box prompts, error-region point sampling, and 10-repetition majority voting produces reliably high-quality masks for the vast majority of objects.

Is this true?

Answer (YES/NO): YES